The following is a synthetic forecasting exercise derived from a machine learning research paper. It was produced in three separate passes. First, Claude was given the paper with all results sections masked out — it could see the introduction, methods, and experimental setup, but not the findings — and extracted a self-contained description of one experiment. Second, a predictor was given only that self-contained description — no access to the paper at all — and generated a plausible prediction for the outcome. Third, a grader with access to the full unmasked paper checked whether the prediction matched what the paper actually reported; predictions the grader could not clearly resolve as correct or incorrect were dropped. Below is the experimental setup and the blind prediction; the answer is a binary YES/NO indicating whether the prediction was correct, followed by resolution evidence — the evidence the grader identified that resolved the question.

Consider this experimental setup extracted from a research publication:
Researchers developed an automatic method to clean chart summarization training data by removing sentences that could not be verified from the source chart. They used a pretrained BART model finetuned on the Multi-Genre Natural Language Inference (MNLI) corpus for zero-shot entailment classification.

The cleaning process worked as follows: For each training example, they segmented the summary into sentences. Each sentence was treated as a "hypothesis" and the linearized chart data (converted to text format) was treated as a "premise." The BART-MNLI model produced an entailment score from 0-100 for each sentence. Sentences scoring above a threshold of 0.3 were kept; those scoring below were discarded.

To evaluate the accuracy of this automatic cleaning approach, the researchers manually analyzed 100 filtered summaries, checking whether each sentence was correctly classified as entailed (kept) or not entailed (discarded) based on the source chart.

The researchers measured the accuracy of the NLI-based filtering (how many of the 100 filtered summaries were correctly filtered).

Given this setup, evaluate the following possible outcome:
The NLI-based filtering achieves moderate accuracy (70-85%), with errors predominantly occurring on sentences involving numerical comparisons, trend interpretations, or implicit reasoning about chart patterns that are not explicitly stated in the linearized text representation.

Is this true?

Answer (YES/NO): NO